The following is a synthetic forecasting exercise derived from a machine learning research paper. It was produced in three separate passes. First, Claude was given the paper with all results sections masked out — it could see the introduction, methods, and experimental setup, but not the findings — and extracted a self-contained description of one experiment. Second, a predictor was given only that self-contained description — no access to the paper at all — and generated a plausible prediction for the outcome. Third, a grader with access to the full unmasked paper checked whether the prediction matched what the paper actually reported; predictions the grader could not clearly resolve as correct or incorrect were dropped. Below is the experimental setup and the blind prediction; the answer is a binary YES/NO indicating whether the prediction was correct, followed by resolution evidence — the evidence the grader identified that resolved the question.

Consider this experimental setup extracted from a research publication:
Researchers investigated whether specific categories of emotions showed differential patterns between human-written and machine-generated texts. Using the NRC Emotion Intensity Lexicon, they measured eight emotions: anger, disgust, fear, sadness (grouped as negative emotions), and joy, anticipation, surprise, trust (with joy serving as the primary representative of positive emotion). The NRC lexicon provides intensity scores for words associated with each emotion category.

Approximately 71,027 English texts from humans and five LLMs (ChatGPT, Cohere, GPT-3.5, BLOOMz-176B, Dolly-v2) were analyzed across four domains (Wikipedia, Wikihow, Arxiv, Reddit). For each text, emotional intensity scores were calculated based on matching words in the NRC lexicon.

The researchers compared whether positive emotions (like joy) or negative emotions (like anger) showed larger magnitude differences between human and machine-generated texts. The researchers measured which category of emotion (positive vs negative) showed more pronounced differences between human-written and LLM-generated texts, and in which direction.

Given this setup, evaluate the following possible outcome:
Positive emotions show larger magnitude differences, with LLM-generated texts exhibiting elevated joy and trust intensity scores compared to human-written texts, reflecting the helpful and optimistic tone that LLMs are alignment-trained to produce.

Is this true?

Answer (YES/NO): NO